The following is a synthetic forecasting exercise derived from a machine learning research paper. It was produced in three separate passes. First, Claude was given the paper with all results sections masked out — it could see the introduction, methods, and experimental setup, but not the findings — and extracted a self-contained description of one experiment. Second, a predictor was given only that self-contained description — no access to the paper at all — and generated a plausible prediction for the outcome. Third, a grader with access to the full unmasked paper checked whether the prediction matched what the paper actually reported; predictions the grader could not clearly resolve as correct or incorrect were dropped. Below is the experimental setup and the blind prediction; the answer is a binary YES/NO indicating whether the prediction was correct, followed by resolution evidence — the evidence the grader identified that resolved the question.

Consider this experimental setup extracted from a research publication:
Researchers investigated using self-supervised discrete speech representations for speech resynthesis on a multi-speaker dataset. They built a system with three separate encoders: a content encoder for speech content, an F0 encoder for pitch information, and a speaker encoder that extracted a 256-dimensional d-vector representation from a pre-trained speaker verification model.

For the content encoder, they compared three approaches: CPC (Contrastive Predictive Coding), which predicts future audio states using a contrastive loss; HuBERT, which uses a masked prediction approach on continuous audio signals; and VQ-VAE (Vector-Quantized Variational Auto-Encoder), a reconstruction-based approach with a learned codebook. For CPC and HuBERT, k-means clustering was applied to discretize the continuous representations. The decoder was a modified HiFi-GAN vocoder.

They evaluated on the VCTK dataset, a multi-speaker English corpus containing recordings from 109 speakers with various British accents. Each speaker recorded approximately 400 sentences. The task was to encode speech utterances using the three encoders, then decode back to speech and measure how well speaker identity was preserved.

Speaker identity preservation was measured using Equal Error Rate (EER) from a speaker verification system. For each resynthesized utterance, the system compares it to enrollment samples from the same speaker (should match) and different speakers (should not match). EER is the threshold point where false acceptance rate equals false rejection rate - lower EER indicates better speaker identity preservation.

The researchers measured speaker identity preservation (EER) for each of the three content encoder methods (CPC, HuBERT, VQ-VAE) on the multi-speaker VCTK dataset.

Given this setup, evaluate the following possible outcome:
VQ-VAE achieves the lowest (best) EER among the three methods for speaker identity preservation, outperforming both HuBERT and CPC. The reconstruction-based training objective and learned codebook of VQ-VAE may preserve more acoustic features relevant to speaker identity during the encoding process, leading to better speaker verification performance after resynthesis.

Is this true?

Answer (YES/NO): NO